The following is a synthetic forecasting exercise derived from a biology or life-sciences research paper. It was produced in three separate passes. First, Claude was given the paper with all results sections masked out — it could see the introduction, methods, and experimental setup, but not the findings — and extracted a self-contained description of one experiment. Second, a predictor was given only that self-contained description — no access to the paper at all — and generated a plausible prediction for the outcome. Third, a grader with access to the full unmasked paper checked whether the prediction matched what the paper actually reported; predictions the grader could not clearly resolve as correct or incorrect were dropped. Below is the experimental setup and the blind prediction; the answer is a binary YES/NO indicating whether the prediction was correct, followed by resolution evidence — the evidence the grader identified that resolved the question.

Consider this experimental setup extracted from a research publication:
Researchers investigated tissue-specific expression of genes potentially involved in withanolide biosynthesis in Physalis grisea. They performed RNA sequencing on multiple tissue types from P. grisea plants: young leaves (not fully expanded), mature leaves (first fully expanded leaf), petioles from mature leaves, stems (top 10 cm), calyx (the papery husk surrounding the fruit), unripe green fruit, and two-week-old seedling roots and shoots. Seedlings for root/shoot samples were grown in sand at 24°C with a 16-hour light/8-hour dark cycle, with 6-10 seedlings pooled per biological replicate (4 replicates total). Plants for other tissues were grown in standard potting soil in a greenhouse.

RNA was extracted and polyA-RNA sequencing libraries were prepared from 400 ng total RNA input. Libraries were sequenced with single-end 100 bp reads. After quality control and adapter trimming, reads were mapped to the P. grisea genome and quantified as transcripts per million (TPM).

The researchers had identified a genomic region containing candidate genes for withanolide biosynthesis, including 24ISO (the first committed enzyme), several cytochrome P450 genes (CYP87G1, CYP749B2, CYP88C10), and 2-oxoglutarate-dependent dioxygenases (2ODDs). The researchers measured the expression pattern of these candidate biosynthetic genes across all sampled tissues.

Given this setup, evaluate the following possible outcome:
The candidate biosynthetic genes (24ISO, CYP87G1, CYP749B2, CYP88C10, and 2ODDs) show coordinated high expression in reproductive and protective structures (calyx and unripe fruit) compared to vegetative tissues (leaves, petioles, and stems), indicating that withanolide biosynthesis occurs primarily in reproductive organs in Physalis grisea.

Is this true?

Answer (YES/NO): NO